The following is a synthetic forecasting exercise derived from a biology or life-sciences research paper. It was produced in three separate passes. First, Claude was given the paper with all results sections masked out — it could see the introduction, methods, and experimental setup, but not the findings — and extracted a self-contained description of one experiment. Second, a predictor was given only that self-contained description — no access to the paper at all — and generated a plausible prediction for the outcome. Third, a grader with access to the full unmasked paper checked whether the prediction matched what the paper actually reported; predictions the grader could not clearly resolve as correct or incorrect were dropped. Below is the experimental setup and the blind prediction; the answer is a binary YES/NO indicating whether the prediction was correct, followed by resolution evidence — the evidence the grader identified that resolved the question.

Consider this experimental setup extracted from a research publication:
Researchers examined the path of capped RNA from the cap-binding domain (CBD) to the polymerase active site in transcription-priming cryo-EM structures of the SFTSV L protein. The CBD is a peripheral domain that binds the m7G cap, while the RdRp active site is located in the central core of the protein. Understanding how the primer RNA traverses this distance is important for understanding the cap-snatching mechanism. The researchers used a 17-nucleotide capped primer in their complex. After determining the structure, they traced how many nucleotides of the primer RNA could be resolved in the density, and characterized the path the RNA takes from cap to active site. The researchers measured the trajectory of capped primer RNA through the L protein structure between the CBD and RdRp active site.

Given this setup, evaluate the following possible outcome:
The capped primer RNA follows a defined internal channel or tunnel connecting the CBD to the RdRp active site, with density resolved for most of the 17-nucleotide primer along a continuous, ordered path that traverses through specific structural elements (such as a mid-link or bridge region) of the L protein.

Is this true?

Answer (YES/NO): NO